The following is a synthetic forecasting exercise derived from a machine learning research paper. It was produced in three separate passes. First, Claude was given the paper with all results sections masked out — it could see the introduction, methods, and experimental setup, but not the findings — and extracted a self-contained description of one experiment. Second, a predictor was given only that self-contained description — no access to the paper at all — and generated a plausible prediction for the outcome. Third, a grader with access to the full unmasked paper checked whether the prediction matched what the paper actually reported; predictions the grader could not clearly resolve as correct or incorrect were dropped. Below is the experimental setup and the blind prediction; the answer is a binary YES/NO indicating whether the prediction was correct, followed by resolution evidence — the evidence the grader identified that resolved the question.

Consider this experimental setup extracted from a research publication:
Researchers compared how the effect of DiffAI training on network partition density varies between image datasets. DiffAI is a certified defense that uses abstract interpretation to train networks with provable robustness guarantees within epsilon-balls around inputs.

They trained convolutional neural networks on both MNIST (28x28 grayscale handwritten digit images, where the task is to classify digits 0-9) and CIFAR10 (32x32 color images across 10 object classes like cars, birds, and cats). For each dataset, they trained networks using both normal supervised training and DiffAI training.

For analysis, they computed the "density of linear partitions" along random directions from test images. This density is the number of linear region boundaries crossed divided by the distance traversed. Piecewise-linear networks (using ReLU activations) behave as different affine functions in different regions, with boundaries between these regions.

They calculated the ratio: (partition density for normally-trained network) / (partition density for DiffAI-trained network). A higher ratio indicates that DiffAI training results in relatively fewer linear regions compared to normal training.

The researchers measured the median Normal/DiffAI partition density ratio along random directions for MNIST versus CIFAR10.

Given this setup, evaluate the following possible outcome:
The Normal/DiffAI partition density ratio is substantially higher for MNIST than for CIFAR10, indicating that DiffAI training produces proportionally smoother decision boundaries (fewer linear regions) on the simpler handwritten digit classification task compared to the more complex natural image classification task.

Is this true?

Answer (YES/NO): NO